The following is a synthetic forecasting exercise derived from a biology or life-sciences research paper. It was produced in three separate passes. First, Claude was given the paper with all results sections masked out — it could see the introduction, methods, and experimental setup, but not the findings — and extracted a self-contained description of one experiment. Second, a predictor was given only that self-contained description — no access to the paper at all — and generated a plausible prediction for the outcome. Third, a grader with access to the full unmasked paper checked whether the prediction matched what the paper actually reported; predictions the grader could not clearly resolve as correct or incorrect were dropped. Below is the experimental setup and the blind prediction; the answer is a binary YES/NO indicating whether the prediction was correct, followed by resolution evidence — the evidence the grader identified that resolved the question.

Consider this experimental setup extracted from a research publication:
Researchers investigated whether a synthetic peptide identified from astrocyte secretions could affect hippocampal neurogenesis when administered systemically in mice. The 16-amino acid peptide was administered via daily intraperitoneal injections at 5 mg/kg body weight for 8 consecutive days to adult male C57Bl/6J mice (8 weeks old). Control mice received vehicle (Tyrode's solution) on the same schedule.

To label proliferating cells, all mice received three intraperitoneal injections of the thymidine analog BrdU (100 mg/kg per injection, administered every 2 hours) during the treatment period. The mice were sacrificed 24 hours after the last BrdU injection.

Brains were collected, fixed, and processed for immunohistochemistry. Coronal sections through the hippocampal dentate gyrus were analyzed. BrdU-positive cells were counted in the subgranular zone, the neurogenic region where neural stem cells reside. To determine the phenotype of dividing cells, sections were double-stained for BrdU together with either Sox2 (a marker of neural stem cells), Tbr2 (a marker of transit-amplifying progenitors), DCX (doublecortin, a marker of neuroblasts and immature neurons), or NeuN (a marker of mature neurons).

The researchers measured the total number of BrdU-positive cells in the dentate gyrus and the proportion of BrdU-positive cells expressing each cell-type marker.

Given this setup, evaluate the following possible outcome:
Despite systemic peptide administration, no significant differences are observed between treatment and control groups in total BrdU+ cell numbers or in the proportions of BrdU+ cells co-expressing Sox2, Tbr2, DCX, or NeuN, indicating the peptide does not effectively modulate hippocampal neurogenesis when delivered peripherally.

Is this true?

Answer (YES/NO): NO